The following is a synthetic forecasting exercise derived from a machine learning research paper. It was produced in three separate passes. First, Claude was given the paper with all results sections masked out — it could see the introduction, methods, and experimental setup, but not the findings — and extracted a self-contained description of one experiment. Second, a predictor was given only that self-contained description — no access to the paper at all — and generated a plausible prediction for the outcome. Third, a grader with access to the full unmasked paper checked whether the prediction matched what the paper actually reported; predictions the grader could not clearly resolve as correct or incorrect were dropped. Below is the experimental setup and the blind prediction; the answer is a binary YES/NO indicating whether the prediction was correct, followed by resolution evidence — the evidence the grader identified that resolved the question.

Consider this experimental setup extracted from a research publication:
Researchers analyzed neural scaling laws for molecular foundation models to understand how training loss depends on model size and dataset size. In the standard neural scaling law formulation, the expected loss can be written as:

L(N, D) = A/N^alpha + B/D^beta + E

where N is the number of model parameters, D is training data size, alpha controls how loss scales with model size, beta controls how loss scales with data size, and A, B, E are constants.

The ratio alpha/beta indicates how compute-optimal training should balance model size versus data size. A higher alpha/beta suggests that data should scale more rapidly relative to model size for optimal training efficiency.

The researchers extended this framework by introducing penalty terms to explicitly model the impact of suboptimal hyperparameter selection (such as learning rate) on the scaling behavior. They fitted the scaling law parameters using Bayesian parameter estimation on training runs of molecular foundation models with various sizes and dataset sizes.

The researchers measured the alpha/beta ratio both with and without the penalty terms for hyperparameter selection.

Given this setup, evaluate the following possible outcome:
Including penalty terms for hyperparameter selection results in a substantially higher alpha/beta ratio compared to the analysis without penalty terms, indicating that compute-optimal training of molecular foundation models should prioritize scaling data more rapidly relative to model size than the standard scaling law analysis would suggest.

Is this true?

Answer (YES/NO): YES